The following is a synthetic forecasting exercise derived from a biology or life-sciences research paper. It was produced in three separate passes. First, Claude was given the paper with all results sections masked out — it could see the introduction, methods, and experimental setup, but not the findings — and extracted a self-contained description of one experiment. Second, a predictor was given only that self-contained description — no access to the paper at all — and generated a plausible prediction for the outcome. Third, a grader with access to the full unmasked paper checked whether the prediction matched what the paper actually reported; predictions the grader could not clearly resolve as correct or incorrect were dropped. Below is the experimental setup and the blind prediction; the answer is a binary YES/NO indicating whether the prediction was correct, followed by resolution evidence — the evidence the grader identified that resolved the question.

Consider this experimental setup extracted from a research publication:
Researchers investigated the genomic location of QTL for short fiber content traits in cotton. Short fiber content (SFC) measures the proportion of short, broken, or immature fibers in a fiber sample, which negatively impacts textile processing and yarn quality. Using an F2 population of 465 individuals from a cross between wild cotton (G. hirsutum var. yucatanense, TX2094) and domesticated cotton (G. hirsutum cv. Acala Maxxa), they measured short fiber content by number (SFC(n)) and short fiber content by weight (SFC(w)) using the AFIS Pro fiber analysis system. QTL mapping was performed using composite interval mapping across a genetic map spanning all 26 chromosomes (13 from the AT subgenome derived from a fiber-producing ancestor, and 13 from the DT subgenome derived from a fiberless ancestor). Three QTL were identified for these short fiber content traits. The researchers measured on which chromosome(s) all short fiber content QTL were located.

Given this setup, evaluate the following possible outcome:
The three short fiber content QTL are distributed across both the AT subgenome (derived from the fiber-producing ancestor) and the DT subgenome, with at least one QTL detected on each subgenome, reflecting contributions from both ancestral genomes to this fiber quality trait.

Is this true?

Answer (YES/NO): NO